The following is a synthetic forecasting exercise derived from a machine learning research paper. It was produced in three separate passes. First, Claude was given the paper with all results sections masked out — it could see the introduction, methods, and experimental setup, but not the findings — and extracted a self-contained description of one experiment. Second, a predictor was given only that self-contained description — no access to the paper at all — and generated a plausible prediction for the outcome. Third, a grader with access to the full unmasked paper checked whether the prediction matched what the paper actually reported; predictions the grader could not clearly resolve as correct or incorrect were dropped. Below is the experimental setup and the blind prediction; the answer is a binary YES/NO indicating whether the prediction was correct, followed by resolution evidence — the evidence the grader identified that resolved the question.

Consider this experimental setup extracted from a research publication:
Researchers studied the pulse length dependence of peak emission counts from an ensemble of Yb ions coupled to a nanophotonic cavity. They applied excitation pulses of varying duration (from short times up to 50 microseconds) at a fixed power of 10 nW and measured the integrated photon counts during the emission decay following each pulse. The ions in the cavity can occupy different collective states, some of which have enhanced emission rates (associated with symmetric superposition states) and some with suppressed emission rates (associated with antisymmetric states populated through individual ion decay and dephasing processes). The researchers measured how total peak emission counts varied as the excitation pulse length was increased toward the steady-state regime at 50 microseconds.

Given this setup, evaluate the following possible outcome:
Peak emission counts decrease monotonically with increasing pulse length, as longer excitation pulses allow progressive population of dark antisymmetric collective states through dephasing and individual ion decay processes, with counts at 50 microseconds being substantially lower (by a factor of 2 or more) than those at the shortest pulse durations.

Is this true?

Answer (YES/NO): NO